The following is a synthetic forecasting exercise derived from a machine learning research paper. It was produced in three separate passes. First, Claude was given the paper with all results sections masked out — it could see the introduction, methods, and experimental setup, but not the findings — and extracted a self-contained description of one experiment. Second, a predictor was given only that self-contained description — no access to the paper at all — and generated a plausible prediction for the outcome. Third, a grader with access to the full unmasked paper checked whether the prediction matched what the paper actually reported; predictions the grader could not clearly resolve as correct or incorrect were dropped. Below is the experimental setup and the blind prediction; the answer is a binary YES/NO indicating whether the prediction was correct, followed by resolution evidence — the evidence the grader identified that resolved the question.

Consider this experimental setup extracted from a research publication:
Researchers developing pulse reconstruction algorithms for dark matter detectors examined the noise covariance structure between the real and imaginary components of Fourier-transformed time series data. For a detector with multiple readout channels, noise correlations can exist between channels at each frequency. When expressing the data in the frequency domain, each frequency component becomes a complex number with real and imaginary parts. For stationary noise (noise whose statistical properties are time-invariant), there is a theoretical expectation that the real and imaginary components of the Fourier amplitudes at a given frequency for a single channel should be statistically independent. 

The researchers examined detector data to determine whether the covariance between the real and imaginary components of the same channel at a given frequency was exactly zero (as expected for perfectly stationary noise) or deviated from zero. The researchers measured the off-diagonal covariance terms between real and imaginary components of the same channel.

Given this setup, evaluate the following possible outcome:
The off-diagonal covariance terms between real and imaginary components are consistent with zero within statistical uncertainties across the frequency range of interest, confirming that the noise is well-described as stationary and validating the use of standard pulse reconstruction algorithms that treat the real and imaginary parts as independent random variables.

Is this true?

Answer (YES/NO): NO